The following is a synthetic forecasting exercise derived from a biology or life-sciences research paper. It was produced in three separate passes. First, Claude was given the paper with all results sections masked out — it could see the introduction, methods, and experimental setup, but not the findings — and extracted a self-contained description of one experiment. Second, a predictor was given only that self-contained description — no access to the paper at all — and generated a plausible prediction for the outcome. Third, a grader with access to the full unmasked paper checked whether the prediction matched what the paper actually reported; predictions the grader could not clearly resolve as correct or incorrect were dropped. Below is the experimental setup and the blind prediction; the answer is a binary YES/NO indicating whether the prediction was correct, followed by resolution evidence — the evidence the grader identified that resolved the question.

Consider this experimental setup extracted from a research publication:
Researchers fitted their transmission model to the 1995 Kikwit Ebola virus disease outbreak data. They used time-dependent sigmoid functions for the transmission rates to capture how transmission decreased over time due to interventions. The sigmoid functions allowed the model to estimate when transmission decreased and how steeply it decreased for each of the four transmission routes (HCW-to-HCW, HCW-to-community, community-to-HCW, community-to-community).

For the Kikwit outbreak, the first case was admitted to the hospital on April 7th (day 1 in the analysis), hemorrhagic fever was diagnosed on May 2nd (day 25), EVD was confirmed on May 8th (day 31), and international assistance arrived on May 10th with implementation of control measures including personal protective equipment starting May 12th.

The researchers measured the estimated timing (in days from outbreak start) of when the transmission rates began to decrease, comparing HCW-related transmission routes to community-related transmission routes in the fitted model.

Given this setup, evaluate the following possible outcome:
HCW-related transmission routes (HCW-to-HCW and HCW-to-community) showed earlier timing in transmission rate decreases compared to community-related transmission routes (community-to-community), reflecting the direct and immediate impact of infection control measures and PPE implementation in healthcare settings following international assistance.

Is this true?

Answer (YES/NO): YES